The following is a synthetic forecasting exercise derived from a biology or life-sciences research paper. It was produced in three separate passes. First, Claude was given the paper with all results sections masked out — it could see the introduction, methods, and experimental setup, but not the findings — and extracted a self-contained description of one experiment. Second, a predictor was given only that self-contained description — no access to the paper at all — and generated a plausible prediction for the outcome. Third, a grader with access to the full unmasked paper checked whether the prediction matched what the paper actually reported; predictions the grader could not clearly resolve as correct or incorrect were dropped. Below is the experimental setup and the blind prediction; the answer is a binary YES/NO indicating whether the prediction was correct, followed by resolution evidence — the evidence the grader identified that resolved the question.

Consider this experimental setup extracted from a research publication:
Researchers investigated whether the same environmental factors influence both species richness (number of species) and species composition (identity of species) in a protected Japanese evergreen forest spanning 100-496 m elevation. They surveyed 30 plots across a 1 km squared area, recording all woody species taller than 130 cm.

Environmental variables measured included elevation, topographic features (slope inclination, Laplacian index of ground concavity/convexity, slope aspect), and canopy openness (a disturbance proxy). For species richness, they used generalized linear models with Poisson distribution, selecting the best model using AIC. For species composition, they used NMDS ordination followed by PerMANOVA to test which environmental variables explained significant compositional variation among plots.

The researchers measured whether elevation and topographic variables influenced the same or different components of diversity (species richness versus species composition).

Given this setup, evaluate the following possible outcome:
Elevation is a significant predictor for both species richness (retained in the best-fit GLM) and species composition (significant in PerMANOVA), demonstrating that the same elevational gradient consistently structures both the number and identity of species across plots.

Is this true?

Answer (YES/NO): NO